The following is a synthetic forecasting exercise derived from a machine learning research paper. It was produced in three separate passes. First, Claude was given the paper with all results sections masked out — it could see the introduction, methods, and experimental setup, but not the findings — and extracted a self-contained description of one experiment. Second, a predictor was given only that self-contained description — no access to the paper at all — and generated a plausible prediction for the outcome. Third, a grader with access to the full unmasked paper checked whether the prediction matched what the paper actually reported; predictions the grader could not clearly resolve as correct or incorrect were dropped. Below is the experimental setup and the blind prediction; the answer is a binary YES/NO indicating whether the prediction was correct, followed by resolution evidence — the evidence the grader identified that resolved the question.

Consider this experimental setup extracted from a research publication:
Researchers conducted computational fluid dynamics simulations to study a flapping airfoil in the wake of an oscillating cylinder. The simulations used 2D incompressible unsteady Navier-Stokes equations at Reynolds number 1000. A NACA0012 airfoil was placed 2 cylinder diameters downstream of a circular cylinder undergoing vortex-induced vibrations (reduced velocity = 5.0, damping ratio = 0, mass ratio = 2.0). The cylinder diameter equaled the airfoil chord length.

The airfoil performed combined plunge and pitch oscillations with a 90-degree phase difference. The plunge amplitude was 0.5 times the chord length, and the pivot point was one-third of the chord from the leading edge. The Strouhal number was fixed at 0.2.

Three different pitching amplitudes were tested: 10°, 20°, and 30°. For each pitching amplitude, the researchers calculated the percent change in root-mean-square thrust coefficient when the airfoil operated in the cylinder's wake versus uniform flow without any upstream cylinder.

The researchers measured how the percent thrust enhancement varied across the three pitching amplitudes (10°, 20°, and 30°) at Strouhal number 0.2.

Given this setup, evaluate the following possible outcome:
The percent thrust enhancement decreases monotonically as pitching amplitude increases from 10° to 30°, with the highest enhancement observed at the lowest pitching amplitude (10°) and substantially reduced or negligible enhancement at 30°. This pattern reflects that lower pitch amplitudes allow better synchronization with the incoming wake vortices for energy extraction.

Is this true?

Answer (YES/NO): NO